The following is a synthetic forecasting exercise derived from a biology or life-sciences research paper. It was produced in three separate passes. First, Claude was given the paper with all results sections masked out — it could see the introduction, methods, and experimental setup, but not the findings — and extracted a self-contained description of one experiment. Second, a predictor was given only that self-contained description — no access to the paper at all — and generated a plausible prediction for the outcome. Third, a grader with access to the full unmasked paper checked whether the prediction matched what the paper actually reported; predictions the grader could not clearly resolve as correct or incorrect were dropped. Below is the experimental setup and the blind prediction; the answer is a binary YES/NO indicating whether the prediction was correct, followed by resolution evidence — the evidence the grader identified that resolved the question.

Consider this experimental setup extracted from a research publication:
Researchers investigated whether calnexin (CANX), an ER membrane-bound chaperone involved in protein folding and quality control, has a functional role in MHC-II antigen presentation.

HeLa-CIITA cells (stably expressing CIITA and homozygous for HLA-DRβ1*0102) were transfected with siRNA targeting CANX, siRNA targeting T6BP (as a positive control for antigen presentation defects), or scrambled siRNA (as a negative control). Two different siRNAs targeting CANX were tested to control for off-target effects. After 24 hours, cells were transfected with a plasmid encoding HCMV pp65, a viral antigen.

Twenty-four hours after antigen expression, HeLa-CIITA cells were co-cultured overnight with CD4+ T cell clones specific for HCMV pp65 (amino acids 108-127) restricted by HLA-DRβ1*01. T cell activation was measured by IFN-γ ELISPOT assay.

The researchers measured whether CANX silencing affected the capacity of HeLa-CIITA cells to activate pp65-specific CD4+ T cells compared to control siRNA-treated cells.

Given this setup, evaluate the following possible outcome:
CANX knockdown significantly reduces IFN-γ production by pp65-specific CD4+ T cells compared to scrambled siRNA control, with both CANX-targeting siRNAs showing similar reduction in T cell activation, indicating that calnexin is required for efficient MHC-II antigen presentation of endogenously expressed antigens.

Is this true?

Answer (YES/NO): NO